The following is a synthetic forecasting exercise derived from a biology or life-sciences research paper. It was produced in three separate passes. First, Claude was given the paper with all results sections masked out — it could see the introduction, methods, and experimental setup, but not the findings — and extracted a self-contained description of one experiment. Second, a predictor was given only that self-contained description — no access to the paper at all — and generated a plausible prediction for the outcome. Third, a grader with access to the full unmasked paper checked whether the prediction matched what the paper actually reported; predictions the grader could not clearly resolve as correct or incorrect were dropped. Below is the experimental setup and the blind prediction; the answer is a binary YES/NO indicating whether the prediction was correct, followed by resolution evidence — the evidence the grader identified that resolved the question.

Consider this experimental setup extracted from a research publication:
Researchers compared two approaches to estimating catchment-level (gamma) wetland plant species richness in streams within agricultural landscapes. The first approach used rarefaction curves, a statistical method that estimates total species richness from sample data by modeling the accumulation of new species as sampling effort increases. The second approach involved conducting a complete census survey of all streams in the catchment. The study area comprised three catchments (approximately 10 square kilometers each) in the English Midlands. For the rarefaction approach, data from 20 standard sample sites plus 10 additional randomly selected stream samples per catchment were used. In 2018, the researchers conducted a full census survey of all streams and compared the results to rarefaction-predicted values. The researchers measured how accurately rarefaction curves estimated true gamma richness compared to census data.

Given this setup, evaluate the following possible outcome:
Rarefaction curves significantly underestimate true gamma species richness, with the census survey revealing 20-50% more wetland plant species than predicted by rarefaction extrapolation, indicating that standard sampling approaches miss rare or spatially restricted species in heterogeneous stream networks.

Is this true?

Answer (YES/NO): NO